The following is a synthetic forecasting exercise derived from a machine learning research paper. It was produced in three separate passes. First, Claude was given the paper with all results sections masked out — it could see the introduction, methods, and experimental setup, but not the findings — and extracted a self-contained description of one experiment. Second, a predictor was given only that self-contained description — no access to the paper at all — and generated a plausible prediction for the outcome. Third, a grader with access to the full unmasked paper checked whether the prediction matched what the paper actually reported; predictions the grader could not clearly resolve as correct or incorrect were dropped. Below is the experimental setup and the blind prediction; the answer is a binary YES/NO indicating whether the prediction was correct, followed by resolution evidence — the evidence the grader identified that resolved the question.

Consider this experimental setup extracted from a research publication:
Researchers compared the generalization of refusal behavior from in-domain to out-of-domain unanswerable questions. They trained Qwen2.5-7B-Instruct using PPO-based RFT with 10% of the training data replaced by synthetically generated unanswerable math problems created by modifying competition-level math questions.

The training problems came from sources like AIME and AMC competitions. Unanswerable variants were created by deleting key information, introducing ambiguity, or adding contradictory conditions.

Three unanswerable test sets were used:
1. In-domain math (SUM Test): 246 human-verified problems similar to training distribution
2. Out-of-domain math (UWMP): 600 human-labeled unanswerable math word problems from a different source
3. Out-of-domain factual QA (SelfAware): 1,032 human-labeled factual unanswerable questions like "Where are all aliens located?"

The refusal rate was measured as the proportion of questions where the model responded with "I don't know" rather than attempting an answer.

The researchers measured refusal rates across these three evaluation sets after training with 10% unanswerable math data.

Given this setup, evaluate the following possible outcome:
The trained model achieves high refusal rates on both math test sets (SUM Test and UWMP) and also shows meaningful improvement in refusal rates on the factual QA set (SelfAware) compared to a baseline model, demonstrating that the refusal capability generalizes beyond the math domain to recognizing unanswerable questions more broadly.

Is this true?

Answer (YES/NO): YES